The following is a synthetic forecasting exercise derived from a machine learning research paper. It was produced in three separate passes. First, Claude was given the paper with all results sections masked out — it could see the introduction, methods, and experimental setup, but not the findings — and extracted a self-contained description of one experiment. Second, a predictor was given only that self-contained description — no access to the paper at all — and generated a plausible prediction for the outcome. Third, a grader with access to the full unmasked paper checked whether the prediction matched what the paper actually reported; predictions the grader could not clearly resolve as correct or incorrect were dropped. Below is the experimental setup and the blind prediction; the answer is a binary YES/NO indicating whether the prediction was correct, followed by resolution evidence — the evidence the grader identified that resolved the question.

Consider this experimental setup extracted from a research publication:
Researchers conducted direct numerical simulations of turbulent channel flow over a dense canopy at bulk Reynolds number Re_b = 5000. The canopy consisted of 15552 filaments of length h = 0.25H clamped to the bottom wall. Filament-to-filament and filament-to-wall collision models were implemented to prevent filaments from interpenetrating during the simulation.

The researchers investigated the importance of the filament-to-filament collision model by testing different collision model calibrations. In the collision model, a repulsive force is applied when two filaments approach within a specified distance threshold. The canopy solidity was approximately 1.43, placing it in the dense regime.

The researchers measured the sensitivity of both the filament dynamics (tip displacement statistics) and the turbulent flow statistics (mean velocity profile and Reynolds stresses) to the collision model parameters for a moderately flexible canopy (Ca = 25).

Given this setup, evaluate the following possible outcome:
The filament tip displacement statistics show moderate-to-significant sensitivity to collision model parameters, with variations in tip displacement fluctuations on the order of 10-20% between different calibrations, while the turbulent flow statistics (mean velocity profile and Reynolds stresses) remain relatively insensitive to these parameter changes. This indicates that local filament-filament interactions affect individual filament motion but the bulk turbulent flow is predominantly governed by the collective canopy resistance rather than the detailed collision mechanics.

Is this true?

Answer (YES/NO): NO